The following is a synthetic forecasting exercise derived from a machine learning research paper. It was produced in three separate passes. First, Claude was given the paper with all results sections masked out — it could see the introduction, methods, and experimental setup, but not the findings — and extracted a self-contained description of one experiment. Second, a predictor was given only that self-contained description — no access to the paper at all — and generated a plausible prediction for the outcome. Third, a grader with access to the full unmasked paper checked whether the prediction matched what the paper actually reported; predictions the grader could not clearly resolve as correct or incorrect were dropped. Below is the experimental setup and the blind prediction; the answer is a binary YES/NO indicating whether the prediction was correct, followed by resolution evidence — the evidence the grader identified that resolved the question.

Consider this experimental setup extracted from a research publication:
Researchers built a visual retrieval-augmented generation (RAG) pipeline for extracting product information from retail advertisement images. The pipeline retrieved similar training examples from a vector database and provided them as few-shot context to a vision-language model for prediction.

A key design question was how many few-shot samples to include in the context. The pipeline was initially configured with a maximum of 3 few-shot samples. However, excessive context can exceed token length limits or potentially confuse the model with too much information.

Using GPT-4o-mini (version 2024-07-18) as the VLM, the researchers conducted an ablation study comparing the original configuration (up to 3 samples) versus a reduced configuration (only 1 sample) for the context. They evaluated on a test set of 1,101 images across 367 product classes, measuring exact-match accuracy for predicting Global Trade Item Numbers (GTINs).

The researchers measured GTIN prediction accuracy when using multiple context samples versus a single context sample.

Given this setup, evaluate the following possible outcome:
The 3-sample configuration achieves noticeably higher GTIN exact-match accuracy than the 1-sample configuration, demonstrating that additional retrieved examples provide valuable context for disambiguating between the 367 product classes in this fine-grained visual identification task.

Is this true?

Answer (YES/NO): NO